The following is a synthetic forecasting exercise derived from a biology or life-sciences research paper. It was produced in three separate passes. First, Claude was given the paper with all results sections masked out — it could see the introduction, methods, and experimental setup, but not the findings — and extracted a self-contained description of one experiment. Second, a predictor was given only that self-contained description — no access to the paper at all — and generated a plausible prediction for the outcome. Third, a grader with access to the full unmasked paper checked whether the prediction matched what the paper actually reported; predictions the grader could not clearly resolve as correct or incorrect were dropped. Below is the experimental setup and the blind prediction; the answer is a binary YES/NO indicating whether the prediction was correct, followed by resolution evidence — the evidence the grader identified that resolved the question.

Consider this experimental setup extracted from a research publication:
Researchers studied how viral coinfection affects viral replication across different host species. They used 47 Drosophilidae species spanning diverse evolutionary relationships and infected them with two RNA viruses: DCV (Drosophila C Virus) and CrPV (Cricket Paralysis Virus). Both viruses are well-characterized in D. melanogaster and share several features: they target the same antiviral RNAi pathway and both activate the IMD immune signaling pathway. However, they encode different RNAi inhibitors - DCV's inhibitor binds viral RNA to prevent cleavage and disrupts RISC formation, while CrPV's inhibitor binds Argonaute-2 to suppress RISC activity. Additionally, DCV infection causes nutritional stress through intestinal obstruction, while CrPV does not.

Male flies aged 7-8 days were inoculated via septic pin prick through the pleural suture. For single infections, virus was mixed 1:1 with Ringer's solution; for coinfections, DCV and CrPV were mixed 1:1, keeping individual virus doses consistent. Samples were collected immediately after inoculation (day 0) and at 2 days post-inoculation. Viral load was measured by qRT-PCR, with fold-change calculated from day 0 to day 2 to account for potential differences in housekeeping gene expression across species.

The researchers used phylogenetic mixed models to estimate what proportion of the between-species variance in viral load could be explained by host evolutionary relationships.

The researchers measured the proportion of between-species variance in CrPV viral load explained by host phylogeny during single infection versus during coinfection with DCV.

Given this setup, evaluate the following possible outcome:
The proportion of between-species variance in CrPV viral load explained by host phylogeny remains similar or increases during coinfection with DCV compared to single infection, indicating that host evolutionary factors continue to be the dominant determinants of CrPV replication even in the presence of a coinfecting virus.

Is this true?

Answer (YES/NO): YES